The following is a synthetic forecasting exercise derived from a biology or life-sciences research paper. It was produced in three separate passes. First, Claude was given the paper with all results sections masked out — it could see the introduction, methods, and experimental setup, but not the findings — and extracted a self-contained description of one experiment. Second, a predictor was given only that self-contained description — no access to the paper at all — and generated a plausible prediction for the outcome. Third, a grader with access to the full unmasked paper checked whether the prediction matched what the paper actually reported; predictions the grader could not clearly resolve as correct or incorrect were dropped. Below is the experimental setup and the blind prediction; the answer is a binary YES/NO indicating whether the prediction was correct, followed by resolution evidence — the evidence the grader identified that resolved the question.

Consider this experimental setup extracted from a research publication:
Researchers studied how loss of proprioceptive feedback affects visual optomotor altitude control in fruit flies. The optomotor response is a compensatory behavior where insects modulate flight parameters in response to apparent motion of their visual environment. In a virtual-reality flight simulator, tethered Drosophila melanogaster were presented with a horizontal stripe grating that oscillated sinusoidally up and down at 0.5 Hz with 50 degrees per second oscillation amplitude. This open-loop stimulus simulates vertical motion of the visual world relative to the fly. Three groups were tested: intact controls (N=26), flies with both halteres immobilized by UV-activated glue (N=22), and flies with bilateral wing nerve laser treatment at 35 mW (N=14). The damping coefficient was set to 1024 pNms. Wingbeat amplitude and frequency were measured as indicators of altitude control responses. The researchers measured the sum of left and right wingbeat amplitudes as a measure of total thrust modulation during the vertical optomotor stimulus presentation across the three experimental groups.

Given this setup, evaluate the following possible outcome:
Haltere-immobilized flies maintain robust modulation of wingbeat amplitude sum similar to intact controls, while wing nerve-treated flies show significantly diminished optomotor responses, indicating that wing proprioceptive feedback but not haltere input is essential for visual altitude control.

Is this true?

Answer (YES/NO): NO